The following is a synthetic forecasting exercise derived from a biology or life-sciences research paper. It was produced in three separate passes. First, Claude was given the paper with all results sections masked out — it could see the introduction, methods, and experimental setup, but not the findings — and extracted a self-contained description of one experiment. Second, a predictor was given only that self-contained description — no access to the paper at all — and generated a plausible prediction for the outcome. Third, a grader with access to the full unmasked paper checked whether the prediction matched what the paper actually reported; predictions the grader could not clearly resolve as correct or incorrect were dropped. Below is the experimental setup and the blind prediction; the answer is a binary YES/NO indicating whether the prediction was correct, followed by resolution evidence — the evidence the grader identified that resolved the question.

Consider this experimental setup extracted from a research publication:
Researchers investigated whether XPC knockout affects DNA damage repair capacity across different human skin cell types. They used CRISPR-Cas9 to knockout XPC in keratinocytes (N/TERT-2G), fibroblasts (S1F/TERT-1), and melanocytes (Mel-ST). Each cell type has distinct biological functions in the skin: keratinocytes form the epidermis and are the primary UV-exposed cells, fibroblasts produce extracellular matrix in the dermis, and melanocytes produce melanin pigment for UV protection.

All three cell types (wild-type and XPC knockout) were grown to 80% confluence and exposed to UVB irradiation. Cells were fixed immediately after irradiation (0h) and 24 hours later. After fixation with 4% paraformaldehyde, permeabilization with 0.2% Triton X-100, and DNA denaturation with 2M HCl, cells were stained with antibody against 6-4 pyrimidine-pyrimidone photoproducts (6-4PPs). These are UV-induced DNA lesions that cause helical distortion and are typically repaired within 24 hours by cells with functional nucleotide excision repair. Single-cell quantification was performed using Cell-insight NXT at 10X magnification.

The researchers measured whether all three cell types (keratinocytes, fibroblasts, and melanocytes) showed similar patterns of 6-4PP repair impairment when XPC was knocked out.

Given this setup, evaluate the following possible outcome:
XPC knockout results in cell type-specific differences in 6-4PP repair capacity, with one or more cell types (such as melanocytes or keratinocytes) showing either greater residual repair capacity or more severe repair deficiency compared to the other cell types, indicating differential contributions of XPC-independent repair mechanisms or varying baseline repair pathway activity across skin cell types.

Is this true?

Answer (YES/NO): NO